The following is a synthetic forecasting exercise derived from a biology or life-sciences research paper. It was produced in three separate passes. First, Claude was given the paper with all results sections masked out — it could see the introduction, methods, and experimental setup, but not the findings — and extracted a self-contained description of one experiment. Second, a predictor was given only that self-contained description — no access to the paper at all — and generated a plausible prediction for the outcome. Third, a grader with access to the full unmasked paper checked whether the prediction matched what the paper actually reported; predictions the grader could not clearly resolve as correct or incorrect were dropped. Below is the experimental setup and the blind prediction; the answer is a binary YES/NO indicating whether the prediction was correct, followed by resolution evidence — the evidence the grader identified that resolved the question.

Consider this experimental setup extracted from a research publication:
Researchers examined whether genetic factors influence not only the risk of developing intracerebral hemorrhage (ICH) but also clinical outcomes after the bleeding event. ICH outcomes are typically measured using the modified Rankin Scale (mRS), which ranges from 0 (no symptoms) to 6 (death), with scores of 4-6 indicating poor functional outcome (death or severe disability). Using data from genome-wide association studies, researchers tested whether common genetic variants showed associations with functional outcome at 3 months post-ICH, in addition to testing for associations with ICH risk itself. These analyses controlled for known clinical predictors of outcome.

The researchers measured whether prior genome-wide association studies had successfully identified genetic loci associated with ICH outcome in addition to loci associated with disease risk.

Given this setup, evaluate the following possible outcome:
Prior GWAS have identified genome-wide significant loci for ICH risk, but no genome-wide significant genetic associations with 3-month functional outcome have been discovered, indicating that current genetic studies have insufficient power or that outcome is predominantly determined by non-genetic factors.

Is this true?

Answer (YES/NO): NO